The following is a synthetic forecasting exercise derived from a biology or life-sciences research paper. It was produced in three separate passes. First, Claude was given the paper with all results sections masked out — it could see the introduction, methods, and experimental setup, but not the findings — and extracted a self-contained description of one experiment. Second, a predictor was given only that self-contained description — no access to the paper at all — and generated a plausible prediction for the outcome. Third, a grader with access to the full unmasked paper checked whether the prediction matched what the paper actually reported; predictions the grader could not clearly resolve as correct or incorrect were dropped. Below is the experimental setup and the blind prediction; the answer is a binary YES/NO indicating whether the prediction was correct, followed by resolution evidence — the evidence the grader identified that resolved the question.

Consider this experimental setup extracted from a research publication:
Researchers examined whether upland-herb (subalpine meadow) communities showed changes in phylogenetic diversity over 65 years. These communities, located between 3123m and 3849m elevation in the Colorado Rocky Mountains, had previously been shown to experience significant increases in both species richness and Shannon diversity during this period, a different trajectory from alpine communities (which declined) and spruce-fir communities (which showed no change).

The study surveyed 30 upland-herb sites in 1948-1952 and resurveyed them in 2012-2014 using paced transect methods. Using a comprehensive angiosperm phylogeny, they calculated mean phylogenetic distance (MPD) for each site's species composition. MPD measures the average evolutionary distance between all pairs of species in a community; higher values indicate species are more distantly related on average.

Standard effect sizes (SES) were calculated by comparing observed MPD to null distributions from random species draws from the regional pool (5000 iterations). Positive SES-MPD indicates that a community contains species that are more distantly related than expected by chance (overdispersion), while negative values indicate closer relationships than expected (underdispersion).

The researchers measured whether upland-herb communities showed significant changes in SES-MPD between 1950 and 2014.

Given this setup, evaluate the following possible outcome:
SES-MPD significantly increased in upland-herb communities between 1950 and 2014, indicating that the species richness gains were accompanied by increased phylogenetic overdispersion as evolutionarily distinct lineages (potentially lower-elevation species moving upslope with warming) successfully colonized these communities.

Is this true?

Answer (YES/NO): NO